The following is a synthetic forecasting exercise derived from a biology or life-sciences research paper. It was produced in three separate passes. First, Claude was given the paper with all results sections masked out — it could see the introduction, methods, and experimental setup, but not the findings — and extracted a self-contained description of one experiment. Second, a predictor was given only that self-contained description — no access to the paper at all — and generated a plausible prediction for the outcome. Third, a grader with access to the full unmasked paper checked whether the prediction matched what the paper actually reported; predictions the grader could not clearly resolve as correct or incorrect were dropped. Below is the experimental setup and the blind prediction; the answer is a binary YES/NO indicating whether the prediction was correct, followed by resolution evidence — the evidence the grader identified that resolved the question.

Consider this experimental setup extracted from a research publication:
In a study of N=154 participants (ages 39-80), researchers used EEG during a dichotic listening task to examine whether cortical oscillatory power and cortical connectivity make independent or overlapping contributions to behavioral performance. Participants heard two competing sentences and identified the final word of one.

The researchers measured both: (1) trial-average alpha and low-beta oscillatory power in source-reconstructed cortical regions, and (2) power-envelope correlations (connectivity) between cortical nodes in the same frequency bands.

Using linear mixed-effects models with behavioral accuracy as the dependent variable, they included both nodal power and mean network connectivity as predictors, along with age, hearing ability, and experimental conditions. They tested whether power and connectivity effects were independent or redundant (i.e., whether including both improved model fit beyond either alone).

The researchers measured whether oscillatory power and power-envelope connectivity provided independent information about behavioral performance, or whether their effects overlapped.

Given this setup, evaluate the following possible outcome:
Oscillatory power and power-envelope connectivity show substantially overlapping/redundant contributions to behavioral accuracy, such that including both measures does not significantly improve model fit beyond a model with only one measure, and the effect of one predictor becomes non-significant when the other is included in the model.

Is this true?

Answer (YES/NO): NO